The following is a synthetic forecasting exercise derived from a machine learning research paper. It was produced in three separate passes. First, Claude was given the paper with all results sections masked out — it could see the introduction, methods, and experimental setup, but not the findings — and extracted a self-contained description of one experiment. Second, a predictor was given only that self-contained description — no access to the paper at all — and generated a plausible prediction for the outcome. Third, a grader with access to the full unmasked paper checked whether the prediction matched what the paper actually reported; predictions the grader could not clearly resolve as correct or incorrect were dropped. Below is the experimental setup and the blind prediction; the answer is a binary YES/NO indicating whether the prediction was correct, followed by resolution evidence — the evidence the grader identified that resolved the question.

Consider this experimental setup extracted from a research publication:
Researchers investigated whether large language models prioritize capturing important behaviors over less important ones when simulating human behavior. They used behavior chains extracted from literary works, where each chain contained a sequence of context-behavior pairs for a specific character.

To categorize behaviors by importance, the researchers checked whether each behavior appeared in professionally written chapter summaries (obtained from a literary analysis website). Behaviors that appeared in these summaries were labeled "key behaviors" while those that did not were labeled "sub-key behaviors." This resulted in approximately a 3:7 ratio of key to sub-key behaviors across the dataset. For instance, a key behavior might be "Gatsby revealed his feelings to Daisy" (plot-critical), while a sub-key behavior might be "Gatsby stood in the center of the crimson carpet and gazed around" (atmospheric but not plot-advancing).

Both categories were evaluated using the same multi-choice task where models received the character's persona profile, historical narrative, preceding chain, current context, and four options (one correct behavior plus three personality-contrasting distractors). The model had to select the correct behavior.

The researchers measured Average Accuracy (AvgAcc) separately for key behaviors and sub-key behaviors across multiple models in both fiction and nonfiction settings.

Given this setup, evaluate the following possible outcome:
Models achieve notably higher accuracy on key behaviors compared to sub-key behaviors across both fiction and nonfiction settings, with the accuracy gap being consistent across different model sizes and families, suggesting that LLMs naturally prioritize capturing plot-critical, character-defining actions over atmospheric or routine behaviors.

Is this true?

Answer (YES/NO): YES